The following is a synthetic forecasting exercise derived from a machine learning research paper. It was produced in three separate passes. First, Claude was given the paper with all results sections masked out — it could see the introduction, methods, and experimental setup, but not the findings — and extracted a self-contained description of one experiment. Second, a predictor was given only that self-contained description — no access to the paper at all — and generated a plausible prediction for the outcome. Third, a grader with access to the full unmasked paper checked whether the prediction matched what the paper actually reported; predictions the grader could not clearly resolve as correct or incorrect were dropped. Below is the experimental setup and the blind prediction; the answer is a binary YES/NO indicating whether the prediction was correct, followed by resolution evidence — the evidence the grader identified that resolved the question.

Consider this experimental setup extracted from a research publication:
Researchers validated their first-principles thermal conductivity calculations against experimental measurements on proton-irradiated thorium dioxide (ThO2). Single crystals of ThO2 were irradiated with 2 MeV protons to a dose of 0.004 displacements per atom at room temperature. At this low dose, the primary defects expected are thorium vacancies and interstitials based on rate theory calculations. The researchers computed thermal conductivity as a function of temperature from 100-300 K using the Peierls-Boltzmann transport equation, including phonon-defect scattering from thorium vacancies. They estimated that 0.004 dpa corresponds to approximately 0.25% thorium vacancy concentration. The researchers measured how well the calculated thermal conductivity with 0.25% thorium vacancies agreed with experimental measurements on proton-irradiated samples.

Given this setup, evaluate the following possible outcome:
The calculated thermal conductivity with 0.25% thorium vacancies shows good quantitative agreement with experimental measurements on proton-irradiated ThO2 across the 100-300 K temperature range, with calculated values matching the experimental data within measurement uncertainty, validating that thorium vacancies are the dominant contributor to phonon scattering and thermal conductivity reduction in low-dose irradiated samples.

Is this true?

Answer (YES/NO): YES